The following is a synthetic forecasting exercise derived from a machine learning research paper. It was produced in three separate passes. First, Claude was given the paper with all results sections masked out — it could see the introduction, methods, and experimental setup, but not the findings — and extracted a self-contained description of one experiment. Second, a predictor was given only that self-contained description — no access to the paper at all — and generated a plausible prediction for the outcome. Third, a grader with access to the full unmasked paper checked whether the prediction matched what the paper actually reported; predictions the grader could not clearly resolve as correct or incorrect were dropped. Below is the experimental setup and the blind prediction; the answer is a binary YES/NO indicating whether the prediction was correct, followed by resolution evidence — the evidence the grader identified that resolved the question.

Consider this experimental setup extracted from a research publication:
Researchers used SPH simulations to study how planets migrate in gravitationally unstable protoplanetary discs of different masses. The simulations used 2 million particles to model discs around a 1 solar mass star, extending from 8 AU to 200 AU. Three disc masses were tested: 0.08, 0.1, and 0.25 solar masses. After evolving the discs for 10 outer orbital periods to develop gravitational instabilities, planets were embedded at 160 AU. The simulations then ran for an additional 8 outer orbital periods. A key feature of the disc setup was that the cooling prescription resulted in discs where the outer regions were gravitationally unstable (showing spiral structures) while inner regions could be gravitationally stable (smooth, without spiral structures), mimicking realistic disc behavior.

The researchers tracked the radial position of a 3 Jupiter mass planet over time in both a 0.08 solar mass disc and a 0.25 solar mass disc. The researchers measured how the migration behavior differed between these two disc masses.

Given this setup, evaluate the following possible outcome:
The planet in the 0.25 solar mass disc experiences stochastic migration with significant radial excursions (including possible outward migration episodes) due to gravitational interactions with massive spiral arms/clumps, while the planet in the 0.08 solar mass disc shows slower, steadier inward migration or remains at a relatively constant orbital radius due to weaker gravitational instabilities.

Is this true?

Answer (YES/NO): NO